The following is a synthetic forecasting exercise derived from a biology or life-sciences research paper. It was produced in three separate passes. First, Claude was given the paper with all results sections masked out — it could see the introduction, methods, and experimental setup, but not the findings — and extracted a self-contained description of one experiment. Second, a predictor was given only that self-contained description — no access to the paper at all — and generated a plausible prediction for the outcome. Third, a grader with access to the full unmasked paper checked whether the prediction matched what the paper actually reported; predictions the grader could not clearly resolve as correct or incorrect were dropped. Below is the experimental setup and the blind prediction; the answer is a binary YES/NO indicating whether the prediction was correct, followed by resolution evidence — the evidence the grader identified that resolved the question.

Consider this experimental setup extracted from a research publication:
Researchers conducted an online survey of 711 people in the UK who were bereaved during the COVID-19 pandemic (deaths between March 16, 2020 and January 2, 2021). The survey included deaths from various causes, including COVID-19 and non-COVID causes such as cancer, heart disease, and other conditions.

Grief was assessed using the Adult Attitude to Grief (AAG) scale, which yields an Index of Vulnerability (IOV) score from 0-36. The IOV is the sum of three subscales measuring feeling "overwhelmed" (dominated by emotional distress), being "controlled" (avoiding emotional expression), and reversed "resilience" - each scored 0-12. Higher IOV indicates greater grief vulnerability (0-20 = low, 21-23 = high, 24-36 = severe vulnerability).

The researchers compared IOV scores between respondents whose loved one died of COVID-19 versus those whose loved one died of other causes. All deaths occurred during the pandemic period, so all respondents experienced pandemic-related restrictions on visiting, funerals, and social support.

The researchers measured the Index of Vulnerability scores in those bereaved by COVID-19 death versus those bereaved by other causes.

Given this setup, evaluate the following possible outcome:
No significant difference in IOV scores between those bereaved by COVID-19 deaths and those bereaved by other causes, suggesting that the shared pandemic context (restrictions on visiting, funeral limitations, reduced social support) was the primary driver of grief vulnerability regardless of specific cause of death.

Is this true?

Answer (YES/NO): YES